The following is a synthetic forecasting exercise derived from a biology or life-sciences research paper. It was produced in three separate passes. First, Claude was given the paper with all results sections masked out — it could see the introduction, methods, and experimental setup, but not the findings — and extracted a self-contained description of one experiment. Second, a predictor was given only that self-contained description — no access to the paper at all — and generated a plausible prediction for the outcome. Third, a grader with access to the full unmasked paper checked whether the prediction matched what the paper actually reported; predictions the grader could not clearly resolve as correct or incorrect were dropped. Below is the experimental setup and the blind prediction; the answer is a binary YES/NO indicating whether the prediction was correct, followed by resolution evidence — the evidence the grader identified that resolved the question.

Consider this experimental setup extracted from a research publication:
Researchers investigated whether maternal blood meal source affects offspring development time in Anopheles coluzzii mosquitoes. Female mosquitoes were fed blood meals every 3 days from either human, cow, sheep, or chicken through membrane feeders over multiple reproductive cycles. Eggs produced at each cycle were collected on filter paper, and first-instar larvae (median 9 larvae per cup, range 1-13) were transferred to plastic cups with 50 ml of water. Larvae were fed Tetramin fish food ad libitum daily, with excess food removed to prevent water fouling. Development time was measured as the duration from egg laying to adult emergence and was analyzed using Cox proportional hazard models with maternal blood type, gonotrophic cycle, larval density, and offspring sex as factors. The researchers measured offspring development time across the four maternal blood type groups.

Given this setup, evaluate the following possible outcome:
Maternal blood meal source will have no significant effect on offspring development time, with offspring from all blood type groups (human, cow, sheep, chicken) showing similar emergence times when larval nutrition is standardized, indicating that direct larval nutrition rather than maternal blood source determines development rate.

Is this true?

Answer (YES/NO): YES